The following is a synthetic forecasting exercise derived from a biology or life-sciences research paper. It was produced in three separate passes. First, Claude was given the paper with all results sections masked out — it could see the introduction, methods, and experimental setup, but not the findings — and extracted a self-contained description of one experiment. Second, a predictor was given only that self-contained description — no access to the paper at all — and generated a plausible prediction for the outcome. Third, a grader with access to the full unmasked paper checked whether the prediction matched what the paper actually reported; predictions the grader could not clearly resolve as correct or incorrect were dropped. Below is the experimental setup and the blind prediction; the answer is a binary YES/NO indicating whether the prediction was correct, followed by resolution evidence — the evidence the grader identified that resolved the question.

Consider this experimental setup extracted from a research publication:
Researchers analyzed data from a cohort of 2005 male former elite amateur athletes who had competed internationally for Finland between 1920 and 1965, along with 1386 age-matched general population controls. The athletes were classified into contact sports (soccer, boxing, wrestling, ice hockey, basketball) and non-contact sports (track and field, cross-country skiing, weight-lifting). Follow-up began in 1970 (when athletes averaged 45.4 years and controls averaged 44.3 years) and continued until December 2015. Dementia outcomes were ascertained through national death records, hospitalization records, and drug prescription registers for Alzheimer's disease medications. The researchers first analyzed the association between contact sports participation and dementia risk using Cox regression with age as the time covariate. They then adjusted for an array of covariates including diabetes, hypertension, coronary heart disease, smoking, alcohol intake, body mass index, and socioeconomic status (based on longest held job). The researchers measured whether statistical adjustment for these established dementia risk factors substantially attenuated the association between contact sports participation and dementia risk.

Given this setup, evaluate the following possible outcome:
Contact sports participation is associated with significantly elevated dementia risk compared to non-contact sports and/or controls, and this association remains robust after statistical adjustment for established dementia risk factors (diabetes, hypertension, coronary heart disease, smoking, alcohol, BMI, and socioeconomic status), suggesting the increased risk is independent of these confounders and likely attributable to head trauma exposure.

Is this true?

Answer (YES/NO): YES